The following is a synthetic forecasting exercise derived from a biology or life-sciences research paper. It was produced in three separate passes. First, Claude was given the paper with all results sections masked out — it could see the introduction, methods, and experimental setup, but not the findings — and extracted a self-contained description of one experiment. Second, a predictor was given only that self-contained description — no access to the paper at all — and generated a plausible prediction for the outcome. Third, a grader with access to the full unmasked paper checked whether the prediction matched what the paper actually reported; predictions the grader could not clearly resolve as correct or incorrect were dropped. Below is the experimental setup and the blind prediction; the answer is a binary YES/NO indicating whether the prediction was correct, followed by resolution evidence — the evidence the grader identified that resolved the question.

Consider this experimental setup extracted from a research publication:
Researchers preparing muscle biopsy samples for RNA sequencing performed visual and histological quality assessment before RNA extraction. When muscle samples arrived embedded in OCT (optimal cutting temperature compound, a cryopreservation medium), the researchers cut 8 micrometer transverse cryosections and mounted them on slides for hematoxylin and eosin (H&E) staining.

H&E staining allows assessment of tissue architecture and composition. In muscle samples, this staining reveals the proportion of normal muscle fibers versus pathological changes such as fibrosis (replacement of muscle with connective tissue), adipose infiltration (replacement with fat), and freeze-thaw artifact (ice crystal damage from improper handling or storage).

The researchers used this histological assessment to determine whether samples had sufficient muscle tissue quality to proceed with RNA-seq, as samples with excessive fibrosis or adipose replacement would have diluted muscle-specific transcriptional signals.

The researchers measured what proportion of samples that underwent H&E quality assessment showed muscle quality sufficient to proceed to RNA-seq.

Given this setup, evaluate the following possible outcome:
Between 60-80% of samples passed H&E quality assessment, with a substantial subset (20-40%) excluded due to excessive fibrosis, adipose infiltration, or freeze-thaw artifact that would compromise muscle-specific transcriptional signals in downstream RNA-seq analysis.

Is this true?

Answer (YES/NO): NO